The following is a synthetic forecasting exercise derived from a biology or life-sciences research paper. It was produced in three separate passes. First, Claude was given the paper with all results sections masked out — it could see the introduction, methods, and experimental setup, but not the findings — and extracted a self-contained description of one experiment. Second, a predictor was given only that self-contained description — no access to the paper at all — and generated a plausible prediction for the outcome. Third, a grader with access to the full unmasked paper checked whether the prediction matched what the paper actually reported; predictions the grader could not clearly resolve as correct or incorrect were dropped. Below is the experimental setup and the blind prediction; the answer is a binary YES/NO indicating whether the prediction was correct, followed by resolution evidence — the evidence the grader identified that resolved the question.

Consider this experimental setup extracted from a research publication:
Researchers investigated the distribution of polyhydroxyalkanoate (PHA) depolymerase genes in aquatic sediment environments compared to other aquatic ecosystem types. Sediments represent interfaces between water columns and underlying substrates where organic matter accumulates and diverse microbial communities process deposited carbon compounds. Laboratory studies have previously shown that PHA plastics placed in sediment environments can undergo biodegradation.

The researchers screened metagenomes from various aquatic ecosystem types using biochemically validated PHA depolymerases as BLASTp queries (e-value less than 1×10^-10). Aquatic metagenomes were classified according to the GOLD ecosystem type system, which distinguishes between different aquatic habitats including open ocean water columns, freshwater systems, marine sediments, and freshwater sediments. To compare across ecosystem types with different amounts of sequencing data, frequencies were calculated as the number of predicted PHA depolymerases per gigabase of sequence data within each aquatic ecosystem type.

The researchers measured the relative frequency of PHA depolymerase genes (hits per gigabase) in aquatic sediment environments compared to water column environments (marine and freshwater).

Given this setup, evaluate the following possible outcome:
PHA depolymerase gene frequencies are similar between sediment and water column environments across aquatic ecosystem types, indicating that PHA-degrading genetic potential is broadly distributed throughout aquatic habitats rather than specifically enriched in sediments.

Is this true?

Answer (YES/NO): NO